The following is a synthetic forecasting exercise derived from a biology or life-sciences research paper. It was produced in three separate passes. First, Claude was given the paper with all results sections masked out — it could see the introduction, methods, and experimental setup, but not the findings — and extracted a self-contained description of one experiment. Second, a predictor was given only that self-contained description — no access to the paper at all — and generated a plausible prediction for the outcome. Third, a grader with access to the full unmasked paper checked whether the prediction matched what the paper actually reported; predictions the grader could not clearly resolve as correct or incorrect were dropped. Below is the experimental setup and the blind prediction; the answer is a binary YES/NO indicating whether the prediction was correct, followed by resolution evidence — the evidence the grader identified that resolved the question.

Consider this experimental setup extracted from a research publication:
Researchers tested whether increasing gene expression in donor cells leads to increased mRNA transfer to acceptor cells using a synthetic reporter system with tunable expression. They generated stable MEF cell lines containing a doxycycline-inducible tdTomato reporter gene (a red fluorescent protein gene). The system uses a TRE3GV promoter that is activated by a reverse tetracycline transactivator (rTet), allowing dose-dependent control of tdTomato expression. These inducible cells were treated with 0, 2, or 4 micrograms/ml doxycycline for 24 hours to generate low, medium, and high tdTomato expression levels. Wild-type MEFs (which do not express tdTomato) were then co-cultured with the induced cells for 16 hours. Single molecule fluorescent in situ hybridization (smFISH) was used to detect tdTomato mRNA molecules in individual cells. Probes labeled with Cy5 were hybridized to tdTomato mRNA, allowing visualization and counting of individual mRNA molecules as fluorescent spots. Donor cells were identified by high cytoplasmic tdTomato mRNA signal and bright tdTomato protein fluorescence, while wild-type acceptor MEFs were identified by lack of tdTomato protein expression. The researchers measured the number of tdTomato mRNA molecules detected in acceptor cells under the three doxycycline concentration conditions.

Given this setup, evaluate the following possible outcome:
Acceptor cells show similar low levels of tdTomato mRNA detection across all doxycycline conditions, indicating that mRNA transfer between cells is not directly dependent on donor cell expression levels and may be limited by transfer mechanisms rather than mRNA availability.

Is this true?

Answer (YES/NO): NO